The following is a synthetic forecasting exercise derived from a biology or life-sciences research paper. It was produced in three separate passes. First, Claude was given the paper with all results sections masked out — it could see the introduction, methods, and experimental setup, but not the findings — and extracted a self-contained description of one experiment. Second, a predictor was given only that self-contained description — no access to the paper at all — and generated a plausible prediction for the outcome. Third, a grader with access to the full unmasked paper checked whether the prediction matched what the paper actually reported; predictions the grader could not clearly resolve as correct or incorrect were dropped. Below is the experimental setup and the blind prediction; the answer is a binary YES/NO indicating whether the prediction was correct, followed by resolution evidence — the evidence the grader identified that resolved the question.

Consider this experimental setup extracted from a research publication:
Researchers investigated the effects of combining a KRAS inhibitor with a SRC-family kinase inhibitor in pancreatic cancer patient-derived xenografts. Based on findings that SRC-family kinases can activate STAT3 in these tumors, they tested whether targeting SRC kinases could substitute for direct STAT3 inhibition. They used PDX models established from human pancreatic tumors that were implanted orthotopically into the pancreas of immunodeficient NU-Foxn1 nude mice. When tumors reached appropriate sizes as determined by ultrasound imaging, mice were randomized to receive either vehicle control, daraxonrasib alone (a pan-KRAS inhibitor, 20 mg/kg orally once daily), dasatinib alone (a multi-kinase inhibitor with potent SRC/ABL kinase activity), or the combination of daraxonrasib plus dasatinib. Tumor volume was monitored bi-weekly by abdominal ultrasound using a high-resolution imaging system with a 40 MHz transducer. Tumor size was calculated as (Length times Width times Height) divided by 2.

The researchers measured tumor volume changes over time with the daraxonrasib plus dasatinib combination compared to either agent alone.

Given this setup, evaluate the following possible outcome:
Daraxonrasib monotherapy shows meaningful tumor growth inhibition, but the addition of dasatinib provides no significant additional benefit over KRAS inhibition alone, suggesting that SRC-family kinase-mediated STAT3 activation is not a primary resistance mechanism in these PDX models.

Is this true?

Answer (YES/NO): NO